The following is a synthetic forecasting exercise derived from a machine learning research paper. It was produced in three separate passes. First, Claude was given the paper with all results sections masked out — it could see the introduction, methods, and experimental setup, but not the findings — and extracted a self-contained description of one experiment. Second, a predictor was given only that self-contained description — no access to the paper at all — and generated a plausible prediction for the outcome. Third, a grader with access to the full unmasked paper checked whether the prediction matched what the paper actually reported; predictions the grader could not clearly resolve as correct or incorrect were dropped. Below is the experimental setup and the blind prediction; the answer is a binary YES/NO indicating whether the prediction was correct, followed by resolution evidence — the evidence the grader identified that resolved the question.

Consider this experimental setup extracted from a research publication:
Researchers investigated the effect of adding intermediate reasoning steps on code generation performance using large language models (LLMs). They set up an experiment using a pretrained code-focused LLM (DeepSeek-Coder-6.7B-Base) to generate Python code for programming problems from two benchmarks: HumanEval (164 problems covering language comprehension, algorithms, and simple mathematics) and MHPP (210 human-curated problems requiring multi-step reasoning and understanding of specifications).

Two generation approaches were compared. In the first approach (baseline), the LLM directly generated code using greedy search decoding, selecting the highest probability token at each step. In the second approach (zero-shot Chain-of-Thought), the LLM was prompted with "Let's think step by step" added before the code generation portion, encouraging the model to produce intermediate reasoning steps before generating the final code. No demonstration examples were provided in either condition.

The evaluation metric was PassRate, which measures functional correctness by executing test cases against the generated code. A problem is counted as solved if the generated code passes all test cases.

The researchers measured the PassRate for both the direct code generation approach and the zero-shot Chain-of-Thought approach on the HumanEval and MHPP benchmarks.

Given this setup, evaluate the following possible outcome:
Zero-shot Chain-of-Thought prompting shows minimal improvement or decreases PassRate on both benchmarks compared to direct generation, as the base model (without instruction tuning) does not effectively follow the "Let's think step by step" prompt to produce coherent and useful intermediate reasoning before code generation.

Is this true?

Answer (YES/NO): YES